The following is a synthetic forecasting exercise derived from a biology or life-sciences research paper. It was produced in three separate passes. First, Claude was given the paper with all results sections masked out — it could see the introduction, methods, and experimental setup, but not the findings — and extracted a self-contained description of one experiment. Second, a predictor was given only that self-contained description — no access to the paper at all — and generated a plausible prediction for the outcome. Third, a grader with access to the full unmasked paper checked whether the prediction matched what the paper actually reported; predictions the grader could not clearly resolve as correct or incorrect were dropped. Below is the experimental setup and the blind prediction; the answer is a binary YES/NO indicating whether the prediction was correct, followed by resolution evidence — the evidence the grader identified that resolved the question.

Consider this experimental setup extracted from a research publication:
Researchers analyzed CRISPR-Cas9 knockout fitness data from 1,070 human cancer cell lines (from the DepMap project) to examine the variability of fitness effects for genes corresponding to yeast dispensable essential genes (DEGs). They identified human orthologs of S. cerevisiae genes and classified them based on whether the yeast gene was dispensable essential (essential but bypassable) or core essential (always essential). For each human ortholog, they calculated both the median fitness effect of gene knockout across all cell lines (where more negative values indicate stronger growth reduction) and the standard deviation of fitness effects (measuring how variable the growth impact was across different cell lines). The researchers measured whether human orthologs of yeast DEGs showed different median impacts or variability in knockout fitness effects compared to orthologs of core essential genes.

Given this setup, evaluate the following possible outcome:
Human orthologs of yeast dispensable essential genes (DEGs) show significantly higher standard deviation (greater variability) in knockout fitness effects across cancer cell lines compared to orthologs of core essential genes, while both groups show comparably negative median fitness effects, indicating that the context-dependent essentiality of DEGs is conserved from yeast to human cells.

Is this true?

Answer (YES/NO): NO